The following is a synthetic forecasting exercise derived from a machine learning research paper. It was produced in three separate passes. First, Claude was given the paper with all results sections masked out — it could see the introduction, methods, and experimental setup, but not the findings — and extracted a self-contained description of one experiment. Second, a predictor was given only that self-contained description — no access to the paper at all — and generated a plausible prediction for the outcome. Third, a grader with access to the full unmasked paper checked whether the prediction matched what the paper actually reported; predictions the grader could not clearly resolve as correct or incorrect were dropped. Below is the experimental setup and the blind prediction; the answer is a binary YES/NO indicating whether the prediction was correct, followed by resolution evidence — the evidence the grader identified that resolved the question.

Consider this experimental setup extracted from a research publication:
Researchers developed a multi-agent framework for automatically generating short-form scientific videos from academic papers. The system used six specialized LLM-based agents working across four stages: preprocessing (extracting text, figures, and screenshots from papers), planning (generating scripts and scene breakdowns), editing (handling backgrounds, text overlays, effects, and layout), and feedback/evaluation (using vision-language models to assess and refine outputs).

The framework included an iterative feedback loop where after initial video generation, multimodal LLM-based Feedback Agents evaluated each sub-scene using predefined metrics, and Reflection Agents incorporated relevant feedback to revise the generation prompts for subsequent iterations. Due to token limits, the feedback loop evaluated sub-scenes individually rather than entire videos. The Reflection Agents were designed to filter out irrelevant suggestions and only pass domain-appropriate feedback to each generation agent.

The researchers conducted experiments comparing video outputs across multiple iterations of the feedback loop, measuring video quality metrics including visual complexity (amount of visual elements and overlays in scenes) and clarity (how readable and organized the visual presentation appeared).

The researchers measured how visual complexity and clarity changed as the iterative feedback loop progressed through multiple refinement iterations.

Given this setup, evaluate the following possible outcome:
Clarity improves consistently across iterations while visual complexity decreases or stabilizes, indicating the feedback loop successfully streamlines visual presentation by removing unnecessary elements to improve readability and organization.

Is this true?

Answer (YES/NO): NO